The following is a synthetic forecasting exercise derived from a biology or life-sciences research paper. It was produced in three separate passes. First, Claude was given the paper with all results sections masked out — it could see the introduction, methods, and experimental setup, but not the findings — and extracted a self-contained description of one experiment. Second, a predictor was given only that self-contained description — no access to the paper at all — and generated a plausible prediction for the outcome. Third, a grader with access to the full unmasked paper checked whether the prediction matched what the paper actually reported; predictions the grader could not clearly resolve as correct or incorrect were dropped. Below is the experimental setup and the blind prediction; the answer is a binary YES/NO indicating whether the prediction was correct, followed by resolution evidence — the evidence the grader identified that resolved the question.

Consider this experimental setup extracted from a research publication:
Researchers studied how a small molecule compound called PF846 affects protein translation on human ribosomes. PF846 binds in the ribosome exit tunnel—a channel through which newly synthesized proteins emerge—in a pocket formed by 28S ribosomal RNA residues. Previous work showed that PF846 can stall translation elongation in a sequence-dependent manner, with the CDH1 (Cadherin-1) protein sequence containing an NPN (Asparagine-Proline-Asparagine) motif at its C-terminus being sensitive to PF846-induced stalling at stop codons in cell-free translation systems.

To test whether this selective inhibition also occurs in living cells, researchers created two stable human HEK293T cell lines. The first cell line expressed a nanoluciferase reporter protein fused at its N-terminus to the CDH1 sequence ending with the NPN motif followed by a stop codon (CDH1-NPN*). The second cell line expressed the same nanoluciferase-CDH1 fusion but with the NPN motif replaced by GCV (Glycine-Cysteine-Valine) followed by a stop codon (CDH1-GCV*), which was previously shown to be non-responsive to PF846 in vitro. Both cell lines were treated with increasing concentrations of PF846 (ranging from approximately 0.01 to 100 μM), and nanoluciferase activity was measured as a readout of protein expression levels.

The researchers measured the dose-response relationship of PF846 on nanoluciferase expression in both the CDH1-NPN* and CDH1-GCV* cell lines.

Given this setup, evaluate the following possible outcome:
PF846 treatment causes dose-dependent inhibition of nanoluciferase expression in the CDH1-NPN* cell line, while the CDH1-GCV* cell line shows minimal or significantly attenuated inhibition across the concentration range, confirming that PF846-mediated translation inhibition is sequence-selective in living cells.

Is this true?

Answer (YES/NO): YES